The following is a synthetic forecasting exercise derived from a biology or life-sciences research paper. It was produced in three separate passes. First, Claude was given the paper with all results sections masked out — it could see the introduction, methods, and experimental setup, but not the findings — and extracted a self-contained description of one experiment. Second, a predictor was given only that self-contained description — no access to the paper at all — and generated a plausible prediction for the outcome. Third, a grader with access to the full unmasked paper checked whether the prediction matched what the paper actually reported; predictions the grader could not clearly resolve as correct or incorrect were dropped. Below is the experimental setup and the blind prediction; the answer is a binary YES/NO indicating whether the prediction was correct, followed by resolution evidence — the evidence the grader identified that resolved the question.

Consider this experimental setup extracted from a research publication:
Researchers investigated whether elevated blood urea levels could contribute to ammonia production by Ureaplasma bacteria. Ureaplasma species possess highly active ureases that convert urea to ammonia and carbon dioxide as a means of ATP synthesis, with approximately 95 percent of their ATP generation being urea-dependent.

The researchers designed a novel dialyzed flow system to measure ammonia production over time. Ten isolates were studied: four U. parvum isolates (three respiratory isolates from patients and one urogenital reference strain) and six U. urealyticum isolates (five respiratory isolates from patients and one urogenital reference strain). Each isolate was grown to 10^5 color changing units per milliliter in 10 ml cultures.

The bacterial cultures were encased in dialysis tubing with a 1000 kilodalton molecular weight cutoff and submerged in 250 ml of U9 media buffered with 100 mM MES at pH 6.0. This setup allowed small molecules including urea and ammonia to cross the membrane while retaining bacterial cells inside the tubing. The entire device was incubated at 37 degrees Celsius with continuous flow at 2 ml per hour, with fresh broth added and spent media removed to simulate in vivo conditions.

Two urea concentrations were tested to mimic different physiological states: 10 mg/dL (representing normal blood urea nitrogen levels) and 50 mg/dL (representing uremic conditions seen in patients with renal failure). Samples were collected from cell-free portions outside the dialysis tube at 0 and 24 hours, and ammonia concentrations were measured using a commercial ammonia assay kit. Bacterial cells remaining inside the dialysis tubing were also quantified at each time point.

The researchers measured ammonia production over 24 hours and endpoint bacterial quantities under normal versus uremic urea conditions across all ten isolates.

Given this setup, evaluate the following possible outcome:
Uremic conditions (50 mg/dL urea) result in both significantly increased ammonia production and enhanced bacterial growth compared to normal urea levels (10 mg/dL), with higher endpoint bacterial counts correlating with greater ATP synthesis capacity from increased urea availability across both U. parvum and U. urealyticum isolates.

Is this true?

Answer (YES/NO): NO